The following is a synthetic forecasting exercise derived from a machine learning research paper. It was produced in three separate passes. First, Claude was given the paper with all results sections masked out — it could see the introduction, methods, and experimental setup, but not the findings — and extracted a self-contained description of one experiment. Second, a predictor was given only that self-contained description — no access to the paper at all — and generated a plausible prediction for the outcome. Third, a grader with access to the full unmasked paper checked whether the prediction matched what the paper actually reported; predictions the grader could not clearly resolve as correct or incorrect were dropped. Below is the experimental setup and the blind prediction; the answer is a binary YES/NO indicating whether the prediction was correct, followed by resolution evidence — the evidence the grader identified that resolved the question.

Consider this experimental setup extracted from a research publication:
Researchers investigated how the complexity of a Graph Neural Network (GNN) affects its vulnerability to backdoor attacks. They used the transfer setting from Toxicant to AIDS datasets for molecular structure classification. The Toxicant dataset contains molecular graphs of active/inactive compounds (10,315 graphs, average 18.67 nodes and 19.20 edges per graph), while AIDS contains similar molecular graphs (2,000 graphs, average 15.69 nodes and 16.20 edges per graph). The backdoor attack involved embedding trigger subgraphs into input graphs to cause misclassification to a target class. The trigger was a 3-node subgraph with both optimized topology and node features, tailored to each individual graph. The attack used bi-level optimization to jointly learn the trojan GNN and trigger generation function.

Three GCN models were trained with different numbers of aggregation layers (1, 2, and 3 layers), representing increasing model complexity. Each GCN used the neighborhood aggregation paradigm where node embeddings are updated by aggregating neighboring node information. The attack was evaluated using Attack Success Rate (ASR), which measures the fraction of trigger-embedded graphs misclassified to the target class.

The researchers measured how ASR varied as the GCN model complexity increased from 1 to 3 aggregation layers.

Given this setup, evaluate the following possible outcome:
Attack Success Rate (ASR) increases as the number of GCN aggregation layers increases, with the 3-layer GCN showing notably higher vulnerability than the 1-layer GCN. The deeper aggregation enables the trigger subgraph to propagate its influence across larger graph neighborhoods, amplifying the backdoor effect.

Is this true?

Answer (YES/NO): YES